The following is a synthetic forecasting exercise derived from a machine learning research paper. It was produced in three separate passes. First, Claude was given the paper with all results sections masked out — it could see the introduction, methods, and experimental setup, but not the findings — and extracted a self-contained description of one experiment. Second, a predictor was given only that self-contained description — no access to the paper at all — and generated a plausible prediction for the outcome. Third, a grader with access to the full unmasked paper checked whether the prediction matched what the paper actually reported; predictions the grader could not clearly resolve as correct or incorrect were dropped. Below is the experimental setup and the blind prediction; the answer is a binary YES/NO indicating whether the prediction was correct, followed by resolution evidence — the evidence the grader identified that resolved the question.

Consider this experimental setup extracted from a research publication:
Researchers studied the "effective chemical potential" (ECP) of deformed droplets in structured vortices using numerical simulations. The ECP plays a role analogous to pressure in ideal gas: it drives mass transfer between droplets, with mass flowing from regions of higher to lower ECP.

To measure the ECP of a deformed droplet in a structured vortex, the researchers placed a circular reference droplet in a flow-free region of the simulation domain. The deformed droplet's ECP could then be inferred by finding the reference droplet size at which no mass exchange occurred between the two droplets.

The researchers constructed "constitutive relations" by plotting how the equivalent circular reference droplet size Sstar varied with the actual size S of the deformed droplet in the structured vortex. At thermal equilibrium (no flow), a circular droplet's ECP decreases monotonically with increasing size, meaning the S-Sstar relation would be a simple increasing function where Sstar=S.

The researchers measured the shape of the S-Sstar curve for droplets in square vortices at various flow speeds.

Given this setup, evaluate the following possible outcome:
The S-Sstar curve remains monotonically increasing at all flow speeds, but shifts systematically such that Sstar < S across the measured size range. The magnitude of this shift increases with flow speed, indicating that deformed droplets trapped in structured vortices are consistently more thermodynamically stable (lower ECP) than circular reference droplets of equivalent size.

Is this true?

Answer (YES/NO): NO